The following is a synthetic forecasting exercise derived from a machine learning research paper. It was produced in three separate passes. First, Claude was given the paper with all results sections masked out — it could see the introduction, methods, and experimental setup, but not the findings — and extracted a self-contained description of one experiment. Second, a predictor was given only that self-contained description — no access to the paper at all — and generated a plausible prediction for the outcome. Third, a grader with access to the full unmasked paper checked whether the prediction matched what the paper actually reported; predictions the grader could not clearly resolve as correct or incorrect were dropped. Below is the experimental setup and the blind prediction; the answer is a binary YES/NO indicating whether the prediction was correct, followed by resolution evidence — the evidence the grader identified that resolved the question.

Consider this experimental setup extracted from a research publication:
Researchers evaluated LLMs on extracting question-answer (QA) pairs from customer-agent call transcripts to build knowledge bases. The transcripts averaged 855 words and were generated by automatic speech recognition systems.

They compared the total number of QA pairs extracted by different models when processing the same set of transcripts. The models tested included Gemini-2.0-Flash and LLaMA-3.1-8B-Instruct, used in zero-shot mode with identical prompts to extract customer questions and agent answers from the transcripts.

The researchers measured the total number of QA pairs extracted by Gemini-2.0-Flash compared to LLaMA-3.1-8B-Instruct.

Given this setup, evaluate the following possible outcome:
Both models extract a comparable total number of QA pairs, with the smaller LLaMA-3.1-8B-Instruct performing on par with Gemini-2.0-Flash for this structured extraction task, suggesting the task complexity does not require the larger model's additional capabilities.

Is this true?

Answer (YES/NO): NO